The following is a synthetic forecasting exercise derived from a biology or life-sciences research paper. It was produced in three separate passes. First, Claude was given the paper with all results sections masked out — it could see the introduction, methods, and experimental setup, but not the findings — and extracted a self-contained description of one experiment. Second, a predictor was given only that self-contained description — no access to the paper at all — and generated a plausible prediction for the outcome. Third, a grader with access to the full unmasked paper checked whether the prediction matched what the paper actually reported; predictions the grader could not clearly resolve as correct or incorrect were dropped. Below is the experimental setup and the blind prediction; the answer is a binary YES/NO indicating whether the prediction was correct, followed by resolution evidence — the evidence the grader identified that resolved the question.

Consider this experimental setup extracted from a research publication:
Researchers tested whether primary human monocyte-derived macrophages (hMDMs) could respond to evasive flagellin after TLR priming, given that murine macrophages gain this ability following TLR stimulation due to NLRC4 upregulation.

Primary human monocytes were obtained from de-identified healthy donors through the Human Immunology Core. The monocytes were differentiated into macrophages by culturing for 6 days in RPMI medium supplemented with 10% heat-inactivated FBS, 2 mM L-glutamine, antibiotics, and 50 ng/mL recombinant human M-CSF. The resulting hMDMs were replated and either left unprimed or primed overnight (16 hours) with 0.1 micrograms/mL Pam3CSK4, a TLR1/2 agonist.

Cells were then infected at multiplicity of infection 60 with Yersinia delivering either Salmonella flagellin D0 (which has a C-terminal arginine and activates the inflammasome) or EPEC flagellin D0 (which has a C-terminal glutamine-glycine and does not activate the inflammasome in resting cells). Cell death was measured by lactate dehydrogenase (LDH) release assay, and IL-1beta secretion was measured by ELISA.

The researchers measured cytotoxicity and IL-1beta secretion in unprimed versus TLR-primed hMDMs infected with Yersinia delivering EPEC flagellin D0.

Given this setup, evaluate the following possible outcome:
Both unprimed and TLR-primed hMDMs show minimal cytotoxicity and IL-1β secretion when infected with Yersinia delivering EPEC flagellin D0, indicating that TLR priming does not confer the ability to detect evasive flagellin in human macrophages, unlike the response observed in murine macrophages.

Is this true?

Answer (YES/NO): YES